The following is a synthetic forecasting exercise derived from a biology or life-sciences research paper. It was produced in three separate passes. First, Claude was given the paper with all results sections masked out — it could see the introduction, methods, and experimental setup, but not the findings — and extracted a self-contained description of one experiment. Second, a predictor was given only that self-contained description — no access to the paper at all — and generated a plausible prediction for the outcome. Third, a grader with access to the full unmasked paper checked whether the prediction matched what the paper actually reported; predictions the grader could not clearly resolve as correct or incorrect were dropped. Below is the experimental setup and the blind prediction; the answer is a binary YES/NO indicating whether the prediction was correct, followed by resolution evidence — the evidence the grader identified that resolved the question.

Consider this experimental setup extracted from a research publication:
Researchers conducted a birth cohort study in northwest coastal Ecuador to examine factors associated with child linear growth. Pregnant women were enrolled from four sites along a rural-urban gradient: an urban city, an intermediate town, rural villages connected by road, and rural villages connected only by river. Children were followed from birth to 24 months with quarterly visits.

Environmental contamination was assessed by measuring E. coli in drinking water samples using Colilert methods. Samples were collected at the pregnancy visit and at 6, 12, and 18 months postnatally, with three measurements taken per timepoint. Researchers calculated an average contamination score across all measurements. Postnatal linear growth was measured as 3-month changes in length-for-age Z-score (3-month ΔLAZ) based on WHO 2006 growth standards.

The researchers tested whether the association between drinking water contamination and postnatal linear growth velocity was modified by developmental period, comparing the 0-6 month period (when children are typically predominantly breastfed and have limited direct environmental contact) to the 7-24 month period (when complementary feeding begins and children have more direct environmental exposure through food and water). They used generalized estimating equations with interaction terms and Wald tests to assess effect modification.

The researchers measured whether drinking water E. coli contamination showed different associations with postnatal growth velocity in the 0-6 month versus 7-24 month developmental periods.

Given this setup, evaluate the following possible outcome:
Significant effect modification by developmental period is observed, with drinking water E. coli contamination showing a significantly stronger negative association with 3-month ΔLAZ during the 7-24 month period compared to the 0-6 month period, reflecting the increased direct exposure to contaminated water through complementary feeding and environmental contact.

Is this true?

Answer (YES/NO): NO